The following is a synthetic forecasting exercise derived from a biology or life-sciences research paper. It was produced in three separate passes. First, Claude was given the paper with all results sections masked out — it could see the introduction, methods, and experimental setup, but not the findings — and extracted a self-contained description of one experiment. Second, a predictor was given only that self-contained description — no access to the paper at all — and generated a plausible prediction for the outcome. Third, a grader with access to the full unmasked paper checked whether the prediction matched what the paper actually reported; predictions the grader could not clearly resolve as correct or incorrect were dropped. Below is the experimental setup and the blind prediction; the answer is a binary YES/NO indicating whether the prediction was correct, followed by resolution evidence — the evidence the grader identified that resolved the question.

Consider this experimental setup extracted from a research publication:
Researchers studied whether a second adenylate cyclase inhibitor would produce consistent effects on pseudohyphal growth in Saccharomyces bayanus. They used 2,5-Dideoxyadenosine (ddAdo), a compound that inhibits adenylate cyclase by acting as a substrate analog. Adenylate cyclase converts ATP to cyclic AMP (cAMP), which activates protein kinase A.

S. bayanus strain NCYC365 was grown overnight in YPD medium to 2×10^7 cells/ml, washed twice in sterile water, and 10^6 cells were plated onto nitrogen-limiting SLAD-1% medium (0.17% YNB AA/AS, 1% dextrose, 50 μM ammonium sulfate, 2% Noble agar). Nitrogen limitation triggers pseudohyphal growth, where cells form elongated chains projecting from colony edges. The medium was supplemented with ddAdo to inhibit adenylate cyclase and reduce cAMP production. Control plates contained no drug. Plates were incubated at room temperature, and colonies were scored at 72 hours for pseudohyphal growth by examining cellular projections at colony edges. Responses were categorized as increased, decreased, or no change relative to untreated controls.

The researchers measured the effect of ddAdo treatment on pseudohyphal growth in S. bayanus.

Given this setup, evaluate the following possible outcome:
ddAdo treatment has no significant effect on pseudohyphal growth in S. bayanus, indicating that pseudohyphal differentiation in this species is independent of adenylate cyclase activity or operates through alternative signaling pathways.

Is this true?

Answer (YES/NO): YES